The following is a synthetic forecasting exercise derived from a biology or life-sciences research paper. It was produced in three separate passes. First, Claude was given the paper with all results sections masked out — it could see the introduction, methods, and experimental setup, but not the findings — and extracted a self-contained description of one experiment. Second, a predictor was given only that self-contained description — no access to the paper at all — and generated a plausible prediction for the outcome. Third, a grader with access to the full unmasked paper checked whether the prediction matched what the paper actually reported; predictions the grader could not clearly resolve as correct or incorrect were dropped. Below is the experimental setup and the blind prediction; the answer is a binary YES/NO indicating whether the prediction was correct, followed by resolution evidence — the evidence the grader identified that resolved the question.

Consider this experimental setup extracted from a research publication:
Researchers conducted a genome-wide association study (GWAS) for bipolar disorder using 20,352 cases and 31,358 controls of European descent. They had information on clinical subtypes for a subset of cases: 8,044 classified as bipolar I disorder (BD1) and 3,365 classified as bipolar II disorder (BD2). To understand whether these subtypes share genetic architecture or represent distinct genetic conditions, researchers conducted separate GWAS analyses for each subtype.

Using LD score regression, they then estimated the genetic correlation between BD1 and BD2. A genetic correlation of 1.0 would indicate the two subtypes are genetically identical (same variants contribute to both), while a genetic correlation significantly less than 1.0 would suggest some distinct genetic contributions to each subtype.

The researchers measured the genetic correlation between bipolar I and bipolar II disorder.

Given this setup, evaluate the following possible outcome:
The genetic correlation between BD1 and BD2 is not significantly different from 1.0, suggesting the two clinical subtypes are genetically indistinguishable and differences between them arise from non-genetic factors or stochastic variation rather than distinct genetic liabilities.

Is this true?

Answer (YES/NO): NO